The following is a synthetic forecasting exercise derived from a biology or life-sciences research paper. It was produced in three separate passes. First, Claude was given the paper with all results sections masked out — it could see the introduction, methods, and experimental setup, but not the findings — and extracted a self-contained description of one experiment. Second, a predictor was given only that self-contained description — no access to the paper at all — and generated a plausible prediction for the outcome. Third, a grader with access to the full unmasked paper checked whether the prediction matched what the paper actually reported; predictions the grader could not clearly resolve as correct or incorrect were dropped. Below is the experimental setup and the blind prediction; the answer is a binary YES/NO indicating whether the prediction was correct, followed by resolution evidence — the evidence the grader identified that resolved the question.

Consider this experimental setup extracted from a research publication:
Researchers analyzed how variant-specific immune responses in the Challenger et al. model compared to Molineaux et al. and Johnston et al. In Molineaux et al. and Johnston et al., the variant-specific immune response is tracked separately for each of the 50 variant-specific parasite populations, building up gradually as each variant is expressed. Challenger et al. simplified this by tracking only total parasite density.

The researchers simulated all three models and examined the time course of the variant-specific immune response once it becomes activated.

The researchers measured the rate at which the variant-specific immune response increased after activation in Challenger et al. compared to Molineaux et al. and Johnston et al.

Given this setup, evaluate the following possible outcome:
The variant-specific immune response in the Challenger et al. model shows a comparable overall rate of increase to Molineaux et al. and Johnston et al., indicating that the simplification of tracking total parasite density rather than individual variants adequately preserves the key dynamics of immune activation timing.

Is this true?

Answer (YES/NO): NO